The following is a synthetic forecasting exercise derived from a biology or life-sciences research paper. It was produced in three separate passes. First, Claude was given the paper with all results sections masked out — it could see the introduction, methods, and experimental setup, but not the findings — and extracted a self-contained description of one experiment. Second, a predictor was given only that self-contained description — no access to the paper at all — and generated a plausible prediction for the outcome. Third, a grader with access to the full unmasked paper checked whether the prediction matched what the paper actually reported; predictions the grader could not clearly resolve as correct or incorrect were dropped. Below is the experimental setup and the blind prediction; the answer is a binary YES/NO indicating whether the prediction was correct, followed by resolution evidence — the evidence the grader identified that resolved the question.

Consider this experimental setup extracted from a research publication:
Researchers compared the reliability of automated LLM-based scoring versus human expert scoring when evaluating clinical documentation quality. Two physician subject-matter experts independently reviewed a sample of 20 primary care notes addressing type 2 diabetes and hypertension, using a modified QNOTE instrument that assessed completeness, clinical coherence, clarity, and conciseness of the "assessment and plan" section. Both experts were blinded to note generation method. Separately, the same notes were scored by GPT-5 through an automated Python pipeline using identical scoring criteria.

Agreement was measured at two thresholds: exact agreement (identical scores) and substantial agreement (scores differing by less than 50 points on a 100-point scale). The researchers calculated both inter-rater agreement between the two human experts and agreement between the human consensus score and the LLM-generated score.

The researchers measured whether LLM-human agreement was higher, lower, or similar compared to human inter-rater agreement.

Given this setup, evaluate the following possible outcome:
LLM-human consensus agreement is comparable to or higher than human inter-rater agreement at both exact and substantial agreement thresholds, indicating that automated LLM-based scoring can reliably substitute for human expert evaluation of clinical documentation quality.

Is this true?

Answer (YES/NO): NO